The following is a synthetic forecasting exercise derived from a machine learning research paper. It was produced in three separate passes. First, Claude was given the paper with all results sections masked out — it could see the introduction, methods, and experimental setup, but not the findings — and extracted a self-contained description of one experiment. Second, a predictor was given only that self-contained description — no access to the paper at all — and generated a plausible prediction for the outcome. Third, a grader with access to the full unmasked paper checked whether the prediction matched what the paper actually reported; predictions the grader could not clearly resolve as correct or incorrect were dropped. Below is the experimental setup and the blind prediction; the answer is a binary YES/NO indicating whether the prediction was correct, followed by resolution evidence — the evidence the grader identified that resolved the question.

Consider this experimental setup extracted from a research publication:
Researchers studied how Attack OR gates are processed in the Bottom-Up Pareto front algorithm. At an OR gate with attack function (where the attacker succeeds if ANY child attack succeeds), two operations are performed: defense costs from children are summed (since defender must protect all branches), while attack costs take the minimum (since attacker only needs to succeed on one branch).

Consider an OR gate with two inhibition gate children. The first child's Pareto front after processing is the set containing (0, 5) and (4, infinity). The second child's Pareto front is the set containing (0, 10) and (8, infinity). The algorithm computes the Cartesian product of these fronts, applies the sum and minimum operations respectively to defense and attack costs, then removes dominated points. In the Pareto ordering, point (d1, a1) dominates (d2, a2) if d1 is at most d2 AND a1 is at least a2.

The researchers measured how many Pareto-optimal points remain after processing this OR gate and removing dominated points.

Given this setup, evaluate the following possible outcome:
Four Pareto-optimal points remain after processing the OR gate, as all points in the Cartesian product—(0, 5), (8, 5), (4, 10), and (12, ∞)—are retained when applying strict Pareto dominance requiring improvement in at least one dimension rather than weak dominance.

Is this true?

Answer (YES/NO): NO